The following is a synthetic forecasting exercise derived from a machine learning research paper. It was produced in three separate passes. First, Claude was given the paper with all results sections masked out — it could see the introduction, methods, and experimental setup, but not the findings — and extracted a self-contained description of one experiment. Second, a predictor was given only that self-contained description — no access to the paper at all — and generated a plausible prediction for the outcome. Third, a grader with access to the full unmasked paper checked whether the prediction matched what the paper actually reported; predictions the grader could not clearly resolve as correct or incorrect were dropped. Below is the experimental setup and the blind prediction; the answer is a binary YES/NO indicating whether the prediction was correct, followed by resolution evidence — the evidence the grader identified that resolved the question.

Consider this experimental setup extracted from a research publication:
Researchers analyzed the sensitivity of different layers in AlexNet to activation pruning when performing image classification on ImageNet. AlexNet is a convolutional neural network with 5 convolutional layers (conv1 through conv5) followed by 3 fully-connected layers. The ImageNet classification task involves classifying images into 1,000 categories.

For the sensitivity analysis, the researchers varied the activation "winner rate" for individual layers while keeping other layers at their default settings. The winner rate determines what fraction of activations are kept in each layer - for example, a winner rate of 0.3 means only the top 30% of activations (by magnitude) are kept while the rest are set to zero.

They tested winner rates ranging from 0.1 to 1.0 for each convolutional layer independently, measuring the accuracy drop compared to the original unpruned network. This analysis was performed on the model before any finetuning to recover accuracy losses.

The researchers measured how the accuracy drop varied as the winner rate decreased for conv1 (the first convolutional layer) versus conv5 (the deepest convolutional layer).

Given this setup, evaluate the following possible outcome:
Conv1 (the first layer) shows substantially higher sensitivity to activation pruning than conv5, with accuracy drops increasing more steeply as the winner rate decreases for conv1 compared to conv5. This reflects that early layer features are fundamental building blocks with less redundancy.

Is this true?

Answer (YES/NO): YES